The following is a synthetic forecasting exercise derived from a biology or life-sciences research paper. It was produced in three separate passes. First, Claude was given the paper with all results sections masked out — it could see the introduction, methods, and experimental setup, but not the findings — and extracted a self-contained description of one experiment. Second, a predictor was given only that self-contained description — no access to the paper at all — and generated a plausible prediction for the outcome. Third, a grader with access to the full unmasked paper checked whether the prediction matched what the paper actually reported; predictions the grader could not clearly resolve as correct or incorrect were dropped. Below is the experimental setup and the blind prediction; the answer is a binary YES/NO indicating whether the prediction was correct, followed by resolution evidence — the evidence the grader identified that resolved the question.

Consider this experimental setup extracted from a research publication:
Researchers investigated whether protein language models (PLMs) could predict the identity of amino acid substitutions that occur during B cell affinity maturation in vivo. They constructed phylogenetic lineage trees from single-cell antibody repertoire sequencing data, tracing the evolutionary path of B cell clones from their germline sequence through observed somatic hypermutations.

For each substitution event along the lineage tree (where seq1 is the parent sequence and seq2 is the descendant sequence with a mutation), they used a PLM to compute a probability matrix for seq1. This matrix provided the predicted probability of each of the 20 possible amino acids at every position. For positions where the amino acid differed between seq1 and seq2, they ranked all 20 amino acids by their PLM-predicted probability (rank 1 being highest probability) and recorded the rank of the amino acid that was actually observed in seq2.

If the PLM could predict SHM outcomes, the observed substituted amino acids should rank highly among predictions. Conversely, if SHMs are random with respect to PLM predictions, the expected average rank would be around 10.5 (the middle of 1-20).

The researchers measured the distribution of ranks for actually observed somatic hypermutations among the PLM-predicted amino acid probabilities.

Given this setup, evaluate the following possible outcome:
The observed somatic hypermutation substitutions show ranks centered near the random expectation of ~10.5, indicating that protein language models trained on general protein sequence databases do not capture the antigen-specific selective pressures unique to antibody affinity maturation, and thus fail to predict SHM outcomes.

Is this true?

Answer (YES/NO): NO